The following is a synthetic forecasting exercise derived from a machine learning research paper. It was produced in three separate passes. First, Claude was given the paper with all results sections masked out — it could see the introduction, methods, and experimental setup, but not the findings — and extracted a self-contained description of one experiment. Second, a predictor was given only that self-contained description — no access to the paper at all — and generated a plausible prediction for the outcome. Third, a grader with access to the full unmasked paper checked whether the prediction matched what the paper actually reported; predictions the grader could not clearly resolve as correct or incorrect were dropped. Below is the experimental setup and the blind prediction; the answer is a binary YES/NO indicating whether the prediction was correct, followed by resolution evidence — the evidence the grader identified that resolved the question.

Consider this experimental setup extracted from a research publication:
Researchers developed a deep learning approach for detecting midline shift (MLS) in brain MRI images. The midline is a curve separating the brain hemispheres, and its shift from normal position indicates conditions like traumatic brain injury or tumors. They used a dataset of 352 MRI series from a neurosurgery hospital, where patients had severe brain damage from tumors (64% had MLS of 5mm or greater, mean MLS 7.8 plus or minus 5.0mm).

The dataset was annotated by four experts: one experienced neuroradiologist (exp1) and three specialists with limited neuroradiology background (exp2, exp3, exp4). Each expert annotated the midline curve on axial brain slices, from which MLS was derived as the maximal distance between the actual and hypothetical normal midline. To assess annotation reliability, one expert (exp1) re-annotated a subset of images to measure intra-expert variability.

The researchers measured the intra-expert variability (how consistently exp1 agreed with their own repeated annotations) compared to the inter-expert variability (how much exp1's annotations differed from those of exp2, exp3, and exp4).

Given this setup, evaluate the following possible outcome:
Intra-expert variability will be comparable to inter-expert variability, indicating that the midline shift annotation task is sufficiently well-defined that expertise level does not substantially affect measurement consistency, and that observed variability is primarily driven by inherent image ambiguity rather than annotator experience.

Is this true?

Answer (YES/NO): YES